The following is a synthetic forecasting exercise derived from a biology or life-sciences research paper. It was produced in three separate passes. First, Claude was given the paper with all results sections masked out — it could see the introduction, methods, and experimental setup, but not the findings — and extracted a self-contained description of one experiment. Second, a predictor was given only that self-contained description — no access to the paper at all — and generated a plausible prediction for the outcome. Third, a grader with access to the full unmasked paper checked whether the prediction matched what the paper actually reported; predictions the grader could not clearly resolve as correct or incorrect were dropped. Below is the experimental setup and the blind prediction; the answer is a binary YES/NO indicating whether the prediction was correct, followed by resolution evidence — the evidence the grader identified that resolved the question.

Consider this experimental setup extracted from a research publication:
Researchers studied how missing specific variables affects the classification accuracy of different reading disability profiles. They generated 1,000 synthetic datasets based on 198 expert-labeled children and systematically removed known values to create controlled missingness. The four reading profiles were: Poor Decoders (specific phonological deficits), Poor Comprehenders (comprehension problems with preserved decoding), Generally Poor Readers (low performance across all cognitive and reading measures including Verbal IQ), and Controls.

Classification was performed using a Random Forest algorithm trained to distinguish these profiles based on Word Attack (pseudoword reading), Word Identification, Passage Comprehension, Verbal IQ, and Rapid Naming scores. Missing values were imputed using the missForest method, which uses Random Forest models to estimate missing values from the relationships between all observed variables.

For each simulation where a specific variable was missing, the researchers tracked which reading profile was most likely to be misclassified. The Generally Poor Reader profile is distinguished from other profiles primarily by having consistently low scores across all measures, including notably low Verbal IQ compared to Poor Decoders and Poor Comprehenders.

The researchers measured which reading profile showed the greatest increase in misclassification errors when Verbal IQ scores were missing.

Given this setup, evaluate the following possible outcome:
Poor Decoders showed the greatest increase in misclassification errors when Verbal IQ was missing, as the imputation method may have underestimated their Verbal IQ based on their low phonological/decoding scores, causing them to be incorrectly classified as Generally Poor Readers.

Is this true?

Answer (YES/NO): NO